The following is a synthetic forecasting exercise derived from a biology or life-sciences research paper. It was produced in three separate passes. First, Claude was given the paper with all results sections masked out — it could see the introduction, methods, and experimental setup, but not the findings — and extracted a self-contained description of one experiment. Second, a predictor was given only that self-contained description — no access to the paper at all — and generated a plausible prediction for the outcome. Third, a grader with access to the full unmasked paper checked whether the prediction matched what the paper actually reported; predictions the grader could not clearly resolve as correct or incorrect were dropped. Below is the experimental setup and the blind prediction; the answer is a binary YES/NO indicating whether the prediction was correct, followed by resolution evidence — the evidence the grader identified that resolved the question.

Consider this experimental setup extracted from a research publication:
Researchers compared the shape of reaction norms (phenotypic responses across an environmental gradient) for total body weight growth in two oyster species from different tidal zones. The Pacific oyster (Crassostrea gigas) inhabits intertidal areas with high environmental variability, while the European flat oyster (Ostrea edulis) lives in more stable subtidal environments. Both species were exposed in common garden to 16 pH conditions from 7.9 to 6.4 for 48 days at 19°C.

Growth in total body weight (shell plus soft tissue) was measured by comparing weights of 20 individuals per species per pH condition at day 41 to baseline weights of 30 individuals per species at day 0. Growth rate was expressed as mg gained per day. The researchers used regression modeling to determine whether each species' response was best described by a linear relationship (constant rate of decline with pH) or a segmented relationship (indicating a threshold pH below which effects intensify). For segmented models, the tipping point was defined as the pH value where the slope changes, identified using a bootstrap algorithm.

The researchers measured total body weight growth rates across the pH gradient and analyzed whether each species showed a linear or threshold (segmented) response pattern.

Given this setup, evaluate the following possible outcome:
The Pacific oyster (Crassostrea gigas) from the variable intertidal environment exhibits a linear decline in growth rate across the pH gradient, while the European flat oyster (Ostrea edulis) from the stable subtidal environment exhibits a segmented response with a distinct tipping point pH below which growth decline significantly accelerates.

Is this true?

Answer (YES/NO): NO